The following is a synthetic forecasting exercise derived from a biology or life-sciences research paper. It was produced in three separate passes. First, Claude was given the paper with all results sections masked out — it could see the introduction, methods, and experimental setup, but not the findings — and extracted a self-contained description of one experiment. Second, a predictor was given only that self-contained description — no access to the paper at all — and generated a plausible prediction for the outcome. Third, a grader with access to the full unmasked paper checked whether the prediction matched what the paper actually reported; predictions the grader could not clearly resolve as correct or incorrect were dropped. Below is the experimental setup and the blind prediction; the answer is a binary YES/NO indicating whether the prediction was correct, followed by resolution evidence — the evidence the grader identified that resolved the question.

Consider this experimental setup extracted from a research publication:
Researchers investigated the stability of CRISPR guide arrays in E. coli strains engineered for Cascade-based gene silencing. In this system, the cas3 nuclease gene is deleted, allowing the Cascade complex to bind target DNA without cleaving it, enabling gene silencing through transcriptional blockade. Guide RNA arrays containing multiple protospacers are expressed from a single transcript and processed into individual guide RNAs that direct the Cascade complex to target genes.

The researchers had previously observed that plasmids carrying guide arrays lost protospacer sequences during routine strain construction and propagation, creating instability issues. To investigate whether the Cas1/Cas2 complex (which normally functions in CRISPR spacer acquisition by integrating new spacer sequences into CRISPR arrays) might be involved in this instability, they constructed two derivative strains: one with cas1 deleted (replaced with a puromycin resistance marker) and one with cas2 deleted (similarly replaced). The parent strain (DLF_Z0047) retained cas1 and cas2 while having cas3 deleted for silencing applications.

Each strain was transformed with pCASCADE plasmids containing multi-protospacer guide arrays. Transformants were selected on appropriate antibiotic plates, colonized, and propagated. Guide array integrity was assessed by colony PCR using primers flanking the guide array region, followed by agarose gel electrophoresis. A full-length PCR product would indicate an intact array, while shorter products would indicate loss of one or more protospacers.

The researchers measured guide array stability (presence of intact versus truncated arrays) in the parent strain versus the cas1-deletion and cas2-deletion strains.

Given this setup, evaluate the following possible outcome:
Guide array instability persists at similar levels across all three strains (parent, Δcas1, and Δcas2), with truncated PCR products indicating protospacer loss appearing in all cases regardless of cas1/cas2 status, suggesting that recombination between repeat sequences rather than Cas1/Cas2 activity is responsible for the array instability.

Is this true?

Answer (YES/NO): NO